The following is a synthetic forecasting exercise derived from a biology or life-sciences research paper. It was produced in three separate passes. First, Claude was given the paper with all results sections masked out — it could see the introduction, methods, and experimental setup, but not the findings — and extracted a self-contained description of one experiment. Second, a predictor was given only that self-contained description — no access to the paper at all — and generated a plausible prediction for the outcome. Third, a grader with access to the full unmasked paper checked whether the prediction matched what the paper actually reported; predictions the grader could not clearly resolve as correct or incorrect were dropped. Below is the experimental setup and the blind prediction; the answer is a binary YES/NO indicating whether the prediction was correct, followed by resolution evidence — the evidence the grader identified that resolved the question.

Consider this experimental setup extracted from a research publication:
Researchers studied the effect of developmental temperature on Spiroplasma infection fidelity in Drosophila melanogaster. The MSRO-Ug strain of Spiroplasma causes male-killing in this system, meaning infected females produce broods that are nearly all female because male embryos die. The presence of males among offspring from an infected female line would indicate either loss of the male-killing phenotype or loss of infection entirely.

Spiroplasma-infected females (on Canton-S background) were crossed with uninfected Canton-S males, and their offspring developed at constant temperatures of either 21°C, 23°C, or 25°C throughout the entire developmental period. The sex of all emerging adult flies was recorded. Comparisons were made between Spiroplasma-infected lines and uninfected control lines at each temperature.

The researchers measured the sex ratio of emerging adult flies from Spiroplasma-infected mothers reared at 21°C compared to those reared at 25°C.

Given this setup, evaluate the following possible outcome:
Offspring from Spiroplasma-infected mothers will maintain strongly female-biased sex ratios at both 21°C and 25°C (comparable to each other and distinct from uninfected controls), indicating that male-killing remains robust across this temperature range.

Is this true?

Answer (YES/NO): NO